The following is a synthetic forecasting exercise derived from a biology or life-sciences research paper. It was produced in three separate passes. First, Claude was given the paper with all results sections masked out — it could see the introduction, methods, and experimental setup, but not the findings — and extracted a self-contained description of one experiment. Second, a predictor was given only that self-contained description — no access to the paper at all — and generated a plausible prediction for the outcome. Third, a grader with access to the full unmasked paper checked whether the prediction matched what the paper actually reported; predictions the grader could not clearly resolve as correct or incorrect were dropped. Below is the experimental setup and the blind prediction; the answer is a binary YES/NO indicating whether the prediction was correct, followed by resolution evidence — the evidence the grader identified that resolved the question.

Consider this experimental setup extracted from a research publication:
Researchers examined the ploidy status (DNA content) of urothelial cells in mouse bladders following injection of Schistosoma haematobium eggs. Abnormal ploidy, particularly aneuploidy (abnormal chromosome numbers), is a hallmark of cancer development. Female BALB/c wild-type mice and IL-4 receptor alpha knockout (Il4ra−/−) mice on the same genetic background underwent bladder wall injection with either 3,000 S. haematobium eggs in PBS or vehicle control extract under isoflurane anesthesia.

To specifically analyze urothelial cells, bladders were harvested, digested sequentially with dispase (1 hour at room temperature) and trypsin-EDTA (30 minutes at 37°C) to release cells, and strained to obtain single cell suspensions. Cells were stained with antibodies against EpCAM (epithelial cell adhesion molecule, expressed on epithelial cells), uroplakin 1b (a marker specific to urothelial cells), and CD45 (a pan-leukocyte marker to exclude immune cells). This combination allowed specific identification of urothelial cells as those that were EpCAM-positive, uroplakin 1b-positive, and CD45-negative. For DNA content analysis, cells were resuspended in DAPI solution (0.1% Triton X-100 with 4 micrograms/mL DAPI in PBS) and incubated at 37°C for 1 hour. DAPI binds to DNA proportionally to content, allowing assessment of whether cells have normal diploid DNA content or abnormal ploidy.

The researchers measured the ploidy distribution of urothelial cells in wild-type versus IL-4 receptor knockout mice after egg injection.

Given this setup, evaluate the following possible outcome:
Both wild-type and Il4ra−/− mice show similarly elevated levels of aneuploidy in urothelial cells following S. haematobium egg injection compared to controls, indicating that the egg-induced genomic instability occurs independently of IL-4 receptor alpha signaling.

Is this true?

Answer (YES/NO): NO